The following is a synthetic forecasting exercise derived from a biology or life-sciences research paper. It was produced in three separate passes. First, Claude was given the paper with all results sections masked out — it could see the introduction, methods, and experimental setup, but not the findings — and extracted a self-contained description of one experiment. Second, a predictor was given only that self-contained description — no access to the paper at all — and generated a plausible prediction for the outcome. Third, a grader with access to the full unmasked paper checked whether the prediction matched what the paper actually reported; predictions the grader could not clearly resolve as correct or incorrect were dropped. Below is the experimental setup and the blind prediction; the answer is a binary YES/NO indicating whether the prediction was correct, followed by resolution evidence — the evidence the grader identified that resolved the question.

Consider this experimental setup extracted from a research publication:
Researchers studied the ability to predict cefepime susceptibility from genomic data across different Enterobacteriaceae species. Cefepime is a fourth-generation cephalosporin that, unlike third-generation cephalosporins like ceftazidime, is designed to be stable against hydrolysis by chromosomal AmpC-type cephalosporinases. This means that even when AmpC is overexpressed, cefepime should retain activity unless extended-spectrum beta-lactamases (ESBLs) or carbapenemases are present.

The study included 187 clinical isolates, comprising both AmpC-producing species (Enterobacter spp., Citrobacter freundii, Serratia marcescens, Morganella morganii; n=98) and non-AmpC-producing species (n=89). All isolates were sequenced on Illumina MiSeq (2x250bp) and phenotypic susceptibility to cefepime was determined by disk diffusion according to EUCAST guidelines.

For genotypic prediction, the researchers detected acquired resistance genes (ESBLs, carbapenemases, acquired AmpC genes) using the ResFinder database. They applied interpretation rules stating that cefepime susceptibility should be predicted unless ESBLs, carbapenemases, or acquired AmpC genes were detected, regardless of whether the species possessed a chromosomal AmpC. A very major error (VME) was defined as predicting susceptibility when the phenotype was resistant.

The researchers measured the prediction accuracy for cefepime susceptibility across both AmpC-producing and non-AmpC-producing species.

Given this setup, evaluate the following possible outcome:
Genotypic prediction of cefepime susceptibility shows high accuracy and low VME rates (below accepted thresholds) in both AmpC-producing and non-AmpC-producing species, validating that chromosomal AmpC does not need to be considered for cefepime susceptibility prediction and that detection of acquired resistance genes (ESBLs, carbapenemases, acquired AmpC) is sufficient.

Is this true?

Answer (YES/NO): NO